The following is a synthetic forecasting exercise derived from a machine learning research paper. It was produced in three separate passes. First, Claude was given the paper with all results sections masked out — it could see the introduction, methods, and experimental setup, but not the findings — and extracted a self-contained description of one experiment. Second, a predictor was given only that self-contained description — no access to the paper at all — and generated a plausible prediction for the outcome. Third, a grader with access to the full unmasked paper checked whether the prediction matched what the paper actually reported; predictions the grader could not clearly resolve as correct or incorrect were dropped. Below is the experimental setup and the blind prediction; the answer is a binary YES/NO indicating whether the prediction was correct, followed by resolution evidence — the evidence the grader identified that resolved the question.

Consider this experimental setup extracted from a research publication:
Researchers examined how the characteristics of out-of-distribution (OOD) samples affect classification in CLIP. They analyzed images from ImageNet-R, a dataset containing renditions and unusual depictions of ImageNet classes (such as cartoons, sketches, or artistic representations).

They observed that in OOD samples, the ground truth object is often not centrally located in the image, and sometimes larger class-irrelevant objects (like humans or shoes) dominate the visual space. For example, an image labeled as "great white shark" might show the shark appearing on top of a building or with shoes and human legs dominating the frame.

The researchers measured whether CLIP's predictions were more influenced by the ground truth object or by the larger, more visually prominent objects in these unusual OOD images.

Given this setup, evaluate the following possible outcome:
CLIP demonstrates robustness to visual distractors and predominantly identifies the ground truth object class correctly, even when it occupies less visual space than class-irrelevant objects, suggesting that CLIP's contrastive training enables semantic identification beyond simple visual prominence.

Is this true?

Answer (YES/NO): NO